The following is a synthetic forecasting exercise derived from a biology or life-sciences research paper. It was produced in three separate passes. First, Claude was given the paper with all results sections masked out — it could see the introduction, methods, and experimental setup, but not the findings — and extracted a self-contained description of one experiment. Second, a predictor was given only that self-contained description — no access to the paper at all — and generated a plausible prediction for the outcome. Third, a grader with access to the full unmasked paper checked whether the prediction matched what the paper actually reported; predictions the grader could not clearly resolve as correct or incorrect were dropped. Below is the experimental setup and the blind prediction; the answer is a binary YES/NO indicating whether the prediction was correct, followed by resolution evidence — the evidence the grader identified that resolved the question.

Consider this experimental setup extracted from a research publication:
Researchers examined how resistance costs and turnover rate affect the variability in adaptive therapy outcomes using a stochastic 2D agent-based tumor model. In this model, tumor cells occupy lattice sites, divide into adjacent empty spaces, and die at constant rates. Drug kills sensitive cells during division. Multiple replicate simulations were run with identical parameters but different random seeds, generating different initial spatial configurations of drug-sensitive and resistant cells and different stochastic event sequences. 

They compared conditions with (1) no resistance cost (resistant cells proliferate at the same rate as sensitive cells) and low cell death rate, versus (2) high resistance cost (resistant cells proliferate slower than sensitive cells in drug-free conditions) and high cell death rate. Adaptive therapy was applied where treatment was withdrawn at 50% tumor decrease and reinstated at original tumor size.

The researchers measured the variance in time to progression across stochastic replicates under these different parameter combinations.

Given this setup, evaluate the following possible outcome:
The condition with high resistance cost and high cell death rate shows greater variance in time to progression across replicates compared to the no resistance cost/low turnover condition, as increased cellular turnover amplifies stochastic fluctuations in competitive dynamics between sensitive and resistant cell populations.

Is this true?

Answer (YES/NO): YES